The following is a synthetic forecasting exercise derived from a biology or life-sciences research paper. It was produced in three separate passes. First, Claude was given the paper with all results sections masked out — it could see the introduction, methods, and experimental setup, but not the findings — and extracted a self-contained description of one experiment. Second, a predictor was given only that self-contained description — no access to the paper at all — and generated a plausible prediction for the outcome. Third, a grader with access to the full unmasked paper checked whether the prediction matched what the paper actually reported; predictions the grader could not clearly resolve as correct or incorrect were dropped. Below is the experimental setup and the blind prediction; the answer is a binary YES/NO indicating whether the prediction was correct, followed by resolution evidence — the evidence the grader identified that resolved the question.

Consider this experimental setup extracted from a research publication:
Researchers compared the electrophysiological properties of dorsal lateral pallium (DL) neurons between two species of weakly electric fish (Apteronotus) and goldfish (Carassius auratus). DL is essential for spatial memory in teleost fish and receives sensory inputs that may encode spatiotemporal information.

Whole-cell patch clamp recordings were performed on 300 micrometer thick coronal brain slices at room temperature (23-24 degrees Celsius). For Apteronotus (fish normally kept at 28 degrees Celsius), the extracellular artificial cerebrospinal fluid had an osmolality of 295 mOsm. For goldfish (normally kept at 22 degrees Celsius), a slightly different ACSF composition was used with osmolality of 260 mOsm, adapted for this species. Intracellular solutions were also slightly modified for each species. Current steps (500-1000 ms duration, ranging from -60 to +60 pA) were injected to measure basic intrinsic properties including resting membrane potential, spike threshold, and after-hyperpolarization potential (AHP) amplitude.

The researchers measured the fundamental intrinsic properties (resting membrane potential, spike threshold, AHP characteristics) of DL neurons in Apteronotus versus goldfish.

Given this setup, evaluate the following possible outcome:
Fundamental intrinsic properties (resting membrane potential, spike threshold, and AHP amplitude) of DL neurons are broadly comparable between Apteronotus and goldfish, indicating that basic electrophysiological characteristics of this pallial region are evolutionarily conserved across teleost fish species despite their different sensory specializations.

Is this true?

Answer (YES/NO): YES